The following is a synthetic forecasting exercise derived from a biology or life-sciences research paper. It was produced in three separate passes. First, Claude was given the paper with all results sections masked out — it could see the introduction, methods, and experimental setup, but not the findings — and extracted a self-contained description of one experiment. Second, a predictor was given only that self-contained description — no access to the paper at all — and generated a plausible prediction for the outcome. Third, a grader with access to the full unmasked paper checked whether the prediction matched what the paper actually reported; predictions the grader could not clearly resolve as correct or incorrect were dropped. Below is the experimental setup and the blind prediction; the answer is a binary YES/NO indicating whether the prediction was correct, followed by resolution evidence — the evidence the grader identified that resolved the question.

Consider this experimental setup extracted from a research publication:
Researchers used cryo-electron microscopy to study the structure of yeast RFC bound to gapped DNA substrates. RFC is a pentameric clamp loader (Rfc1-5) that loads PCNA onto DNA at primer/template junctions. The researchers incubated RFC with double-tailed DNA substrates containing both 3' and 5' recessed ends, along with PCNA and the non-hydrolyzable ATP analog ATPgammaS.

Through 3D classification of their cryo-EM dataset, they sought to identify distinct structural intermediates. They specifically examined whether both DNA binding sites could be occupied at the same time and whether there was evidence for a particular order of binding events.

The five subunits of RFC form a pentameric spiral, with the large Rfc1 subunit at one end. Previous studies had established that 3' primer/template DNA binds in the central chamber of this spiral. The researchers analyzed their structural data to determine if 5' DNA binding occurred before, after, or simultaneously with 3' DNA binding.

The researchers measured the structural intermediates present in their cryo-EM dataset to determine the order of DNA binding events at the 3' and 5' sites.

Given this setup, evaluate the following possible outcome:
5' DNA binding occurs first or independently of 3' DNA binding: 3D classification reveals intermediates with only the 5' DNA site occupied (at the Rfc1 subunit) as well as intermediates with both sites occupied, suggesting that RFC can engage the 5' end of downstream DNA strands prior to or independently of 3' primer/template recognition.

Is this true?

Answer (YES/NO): NO